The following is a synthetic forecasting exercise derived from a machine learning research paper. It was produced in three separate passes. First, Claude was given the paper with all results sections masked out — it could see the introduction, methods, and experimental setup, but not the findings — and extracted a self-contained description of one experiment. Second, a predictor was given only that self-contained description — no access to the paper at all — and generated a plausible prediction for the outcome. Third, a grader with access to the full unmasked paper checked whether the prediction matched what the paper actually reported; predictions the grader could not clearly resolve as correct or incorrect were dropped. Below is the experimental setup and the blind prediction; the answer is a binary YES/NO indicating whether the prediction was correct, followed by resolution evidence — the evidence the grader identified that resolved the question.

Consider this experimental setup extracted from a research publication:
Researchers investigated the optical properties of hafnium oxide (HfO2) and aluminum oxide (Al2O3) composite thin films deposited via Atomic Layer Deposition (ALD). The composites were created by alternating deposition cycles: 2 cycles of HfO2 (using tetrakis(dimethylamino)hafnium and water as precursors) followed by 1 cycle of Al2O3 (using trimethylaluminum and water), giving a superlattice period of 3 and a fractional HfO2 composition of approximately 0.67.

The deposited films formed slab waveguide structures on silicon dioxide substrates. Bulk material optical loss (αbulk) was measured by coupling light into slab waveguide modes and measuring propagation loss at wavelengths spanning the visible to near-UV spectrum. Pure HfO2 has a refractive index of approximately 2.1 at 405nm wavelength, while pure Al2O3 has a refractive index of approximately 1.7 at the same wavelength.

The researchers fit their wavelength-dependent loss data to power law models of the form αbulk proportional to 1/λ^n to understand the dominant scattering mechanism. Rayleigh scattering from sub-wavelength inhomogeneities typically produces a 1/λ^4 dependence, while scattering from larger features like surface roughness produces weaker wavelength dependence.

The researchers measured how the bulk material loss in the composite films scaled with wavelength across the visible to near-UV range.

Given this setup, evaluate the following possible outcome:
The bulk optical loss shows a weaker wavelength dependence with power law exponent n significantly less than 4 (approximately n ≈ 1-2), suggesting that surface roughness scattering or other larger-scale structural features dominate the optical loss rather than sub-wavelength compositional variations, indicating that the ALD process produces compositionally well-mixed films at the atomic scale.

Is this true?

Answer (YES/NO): NO